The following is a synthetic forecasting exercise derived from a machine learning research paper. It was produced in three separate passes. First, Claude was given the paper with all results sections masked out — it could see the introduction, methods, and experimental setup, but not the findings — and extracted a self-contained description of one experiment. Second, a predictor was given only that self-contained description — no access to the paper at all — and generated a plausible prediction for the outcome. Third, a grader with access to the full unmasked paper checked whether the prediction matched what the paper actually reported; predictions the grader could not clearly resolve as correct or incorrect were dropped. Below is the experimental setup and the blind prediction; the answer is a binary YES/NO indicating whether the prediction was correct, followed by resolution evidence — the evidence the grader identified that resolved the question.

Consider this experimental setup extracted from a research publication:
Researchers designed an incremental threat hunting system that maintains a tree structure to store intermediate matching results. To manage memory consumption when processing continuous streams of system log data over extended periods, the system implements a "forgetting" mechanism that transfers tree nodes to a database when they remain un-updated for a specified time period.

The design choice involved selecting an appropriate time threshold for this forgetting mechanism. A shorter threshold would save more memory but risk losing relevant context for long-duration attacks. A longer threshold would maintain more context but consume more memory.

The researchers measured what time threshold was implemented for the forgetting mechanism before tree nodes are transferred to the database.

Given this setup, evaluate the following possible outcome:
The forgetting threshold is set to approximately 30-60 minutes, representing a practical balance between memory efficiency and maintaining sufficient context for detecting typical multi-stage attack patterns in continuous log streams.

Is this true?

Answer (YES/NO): NO